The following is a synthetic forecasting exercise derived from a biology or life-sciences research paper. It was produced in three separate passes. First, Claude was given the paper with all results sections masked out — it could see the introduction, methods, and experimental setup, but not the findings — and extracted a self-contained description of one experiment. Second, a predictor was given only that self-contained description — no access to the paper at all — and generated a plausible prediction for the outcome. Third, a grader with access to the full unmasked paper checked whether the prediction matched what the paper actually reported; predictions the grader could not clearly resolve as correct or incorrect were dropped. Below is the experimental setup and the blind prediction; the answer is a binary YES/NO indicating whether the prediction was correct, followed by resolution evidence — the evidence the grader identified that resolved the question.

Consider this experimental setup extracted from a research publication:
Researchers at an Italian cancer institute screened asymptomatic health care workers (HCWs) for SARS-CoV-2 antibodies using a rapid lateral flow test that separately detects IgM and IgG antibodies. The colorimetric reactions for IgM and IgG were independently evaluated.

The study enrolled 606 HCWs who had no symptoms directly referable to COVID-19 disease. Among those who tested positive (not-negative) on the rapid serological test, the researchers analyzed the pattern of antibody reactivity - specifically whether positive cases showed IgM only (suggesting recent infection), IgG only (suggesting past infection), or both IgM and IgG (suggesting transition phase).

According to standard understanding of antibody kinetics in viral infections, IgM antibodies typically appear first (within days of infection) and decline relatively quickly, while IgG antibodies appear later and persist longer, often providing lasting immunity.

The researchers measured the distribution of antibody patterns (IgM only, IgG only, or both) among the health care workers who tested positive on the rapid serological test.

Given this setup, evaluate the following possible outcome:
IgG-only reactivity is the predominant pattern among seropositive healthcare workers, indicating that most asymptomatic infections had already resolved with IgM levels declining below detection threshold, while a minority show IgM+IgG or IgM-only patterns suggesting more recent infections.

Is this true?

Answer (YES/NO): NO